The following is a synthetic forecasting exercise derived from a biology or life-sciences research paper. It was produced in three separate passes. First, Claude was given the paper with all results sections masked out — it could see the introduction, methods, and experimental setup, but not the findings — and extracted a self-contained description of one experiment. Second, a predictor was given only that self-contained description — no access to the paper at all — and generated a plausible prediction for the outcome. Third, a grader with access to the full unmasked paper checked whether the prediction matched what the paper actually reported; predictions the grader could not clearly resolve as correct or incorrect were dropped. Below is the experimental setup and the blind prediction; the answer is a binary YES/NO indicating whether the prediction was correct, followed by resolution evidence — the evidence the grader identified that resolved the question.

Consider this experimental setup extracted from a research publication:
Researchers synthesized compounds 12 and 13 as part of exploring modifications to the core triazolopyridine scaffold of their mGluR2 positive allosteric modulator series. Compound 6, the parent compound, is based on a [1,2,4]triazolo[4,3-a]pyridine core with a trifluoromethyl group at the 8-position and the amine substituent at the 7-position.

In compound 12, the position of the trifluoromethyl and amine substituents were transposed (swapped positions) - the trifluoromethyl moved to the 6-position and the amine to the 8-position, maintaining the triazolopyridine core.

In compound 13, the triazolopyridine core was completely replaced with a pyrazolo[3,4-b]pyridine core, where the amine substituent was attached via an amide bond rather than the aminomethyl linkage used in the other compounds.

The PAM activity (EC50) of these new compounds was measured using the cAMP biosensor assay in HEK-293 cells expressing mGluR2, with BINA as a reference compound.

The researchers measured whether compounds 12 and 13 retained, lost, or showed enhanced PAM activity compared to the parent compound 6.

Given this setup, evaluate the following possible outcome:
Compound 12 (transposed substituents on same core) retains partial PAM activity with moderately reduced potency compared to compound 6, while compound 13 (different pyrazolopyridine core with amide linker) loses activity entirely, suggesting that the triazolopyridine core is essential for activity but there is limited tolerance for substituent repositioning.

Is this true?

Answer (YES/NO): NO